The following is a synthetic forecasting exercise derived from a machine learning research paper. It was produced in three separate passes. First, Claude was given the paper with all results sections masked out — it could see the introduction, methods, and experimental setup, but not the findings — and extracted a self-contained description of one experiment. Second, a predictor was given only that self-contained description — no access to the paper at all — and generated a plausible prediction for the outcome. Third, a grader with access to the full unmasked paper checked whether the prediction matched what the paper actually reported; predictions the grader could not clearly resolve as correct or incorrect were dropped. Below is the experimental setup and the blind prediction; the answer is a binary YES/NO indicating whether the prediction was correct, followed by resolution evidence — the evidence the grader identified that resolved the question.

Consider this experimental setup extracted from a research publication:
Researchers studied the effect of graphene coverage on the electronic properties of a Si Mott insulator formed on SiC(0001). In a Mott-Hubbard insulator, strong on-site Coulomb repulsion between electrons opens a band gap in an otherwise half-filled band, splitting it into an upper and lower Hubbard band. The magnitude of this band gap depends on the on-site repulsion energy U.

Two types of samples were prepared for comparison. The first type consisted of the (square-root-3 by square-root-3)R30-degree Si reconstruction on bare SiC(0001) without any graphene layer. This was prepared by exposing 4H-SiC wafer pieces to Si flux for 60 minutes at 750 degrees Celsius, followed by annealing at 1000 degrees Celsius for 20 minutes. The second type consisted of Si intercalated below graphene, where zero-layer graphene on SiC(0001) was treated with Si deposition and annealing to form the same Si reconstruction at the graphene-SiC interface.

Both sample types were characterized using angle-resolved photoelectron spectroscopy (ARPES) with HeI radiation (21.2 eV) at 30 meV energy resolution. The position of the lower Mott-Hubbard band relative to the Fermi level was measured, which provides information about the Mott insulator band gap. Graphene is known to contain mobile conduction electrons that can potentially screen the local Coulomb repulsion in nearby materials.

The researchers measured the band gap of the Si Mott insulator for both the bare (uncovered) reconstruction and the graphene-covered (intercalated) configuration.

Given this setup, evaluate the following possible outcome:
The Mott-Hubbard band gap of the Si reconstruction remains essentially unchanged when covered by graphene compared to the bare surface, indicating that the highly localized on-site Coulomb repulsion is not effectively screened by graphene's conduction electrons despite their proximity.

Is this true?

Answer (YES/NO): NO